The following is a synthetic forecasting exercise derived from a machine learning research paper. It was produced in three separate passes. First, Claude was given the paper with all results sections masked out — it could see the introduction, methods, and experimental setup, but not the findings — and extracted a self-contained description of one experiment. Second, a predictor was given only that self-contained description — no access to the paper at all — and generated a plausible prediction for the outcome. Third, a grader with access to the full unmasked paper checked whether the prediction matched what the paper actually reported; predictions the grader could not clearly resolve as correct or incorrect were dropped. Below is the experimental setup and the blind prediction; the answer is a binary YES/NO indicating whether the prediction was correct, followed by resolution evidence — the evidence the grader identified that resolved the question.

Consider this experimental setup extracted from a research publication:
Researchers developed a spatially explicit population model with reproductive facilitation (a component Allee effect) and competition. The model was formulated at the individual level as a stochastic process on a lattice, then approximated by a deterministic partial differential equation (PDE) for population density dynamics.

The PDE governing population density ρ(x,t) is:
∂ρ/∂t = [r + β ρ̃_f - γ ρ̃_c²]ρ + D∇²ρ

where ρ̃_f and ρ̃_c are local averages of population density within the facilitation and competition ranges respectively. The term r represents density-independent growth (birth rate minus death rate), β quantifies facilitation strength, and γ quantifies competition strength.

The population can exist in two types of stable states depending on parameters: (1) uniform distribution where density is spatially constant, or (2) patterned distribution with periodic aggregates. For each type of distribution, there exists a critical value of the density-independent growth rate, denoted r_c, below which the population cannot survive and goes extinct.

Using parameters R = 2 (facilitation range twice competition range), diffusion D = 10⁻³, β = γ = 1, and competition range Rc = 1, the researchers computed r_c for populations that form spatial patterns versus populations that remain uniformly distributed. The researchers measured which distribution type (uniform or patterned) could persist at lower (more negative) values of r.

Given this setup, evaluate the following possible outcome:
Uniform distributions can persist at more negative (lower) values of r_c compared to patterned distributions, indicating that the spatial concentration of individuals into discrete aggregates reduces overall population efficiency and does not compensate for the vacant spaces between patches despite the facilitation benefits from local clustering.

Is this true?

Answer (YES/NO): NO